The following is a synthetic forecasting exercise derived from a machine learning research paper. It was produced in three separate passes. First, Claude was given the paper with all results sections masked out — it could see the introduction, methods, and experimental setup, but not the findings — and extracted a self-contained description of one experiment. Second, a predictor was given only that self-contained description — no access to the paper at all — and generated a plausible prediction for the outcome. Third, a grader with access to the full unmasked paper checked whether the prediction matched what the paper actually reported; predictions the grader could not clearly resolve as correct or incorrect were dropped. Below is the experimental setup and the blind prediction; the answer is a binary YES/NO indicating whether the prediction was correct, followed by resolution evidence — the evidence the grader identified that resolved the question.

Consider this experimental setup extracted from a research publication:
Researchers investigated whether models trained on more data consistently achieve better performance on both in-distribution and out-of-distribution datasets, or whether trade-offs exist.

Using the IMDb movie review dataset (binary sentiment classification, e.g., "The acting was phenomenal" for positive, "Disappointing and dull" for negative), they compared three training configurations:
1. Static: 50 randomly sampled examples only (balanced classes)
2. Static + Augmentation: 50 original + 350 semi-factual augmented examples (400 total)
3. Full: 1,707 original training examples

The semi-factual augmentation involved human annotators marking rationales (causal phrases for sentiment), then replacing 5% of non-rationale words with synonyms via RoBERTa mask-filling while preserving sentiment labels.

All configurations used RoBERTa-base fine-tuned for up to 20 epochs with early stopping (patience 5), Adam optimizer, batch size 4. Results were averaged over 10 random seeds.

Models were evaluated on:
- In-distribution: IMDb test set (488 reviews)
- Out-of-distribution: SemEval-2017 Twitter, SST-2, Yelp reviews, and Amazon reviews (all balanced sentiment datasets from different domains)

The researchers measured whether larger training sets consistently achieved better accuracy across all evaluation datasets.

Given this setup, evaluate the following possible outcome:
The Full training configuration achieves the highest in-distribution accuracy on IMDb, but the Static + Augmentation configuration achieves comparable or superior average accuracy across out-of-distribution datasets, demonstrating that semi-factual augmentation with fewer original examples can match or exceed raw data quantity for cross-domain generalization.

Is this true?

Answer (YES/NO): YES